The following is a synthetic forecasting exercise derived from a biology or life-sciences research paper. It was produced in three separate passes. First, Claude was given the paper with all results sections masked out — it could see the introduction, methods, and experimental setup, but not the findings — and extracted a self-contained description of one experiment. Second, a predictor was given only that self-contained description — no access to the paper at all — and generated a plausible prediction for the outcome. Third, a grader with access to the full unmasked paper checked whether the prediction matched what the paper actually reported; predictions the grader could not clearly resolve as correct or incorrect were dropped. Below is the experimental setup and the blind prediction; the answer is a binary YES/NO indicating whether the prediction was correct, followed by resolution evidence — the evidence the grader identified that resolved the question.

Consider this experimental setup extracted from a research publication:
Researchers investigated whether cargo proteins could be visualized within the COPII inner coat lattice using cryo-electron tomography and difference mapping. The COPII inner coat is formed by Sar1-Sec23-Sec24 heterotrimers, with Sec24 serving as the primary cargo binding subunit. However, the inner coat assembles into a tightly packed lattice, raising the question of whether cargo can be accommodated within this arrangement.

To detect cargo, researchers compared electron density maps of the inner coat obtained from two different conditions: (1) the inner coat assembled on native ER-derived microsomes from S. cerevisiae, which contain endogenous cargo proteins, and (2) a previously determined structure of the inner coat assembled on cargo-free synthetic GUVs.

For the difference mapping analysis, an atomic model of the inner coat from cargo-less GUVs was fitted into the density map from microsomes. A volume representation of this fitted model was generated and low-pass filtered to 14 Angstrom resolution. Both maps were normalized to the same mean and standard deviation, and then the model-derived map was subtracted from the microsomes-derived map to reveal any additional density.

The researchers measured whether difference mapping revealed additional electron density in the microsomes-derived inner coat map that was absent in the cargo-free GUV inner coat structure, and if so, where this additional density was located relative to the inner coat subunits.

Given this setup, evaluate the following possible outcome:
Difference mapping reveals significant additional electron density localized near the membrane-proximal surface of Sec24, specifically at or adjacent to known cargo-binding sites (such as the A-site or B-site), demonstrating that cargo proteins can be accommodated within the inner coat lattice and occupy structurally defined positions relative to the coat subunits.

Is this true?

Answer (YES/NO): YES